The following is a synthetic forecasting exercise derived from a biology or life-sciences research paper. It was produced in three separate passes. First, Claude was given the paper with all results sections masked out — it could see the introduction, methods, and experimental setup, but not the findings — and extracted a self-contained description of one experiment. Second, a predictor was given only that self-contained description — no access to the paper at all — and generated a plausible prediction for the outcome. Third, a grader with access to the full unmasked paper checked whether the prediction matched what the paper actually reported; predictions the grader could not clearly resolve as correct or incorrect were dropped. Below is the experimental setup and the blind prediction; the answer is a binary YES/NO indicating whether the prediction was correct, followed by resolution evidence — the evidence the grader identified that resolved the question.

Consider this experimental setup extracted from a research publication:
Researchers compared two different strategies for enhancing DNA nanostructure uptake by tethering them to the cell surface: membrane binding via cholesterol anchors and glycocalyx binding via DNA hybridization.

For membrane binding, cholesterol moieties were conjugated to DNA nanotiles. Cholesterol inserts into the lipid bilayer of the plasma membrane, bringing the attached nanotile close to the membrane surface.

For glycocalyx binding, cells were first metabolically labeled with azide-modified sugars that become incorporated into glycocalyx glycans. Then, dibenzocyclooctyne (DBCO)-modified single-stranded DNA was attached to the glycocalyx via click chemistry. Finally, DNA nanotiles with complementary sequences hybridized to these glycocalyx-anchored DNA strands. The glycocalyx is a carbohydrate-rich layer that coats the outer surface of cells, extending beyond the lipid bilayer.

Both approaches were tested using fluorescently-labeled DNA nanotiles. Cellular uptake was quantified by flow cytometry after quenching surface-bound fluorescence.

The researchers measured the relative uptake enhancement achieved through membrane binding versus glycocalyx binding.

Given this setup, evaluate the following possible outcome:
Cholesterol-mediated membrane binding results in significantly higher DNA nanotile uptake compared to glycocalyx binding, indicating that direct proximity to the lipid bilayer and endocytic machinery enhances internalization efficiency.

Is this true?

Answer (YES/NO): NO